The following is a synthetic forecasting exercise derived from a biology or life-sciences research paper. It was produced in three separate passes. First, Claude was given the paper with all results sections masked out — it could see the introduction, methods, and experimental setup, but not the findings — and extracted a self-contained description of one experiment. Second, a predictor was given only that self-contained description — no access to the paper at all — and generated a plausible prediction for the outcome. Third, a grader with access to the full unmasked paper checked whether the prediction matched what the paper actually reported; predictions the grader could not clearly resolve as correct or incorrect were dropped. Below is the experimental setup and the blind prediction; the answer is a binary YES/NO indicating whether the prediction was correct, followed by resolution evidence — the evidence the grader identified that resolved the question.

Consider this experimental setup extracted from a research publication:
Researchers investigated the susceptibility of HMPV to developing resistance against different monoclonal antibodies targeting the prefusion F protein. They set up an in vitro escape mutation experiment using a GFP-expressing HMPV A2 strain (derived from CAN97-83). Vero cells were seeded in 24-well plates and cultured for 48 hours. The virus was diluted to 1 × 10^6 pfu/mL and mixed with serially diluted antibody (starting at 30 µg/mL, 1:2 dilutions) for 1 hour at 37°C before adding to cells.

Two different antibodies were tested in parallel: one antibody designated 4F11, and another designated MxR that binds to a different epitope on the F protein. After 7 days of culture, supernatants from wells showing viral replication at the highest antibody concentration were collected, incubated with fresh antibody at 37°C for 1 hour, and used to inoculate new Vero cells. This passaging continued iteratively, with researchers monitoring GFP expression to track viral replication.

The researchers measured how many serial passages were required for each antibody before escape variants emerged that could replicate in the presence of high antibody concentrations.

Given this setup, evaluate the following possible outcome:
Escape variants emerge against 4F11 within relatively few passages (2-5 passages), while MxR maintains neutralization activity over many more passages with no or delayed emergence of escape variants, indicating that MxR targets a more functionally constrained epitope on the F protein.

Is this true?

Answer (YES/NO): NO